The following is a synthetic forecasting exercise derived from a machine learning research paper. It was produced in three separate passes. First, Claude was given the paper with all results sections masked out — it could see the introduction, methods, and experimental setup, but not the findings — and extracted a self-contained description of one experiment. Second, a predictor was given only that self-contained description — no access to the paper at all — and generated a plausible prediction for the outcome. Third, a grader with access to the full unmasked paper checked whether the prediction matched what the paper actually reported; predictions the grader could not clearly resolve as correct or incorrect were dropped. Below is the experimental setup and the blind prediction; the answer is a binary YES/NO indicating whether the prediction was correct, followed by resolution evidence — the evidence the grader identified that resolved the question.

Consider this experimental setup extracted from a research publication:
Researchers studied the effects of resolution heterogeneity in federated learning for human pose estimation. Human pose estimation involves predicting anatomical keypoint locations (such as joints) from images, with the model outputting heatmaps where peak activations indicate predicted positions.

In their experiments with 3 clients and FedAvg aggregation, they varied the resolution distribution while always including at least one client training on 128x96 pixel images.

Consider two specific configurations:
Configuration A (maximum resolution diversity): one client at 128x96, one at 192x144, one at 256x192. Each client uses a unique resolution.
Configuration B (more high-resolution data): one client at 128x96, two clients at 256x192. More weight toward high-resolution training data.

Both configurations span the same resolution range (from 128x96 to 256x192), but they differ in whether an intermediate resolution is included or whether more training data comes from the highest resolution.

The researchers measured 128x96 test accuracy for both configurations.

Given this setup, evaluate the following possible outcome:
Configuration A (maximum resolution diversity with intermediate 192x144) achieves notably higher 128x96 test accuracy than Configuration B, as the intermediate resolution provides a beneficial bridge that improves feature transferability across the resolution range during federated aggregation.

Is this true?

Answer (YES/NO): NO